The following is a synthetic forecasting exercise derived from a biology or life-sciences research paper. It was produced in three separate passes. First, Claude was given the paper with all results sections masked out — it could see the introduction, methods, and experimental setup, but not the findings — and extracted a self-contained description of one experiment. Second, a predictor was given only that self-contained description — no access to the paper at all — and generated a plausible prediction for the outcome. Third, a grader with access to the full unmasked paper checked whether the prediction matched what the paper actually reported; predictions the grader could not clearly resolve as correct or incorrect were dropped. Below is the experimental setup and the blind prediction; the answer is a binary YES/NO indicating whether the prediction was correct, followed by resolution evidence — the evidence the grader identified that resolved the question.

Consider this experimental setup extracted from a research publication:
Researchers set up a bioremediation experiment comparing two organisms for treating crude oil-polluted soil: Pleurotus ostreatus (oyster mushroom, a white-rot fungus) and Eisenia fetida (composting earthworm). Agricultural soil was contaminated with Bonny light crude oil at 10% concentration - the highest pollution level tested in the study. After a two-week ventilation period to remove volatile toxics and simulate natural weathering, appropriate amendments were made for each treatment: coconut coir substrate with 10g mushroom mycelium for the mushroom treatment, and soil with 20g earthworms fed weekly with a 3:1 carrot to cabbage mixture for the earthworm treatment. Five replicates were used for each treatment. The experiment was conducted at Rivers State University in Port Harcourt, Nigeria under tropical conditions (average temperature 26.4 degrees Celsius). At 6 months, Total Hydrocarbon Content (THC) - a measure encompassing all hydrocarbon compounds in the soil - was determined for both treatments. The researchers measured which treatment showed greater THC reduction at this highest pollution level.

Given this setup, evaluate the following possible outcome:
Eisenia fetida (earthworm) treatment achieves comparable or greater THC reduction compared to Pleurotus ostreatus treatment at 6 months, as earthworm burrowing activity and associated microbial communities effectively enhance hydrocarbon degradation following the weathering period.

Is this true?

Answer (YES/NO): NO